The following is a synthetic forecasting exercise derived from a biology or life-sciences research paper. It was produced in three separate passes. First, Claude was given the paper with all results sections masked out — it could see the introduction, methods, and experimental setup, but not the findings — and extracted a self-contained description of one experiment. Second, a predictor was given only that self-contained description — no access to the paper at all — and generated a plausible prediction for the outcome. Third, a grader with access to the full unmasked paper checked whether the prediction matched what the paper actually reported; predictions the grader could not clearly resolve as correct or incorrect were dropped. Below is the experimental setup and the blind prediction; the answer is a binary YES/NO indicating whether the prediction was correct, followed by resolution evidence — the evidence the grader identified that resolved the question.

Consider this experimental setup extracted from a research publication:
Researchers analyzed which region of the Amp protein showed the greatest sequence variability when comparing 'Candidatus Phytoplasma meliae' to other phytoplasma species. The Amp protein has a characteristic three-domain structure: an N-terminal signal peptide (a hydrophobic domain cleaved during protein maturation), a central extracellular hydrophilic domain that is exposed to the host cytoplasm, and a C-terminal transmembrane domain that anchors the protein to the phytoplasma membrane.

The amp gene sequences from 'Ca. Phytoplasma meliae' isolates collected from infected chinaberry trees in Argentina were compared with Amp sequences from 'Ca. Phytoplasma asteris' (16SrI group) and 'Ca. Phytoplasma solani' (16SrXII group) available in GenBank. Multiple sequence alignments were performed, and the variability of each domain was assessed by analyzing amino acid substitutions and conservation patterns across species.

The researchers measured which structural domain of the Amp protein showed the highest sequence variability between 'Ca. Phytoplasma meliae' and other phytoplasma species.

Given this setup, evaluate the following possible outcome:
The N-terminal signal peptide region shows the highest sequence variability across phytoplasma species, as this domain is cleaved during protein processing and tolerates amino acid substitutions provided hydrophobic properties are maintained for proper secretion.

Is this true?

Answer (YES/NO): NO